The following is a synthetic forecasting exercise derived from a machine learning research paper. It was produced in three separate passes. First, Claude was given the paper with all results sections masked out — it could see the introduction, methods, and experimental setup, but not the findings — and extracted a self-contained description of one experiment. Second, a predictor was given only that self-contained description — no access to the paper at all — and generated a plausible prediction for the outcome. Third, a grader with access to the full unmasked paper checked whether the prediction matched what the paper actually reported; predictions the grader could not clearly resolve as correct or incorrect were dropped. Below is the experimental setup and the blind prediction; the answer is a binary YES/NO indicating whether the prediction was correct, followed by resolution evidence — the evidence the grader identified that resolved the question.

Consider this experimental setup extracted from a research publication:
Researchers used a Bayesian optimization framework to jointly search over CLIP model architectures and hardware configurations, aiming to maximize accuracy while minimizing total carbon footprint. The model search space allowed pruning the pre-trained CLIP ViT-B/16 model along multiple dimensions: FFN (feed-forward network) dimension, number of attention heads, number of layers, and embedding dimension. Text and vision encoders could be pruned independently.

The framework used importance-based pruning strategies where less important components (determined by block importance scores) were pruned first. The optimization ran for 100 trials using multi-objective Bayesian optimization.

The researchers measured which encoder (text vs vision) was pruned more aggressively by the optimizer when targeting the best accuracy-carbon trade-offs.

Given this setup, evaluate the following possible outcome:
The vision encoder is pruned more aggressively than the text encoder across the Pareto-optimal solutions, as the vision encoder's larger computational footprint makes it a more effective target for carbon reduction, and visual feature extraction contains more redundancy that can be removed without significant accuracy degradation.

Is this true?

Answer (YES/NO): NO